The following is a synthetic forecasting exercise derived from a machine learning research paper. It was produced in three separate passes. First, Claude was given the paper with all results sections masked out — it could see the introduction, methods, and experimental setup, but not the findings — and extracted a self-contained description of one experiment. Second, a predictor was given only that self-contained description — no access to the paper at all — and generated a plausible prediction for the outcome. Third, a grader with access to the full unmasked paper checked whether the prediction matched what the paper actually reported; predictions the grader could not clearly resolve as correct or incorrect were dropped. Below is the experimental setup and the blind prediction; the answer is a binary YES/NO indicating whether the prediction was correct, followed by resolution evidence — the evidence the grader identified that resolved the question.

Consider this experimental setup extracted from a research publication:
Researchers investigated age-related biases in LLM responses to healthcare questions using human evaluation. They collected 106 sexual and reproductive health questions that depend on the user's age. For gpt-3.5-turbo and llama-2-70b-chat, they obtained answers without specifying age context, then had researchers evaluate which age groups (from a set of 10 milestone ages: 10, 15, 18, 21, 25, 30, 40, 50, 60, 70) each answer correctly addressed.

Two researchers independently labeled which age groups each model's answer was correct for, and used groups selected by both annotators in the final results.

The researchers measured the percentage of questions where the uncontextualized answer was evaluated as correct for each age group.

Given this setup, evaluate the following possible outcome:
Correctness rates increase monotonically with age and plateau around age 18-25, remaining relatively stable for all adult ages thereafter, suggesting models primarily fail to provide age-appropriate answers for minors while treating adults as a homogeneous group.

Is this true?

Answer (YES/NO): NO